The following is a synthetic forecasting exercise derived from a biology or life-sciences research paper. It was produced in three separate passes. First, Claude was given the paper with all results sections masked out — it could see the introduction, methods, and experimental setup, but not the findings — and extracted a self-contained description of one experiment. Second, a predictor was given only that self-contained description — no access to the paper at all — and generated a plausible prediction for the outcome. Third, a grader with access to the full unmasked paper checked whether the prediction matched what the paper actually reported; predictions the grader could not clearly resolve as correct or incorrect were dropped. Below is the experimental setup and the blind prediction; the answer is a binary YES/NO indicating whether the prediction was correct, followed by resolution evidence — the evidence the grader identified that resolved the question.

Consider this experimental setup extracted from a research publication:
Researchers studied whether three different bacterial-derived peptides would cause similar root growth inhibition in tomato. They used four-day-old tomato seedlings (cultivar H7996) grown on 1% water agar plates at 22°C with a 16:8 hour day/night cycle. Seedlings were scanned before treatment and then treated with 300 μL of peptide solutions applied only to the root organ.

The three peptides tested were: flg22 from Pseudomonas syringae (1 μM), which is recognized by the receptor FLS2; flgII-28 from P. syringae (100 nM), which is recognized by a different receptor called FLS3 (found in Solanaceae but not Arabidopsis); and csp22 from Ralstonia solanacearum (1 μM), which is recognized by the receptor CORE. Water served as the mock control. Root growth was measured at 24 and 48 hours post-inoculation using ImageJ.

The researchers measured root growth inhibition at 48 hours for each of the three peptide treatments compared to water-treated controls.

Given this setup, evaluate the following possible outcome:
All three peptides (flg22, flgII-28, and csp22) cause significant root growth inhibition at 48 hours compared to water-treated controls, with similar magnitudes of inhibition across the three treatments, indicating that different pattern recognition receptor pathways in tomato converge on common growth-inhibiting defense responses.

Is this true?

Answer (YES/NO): NO